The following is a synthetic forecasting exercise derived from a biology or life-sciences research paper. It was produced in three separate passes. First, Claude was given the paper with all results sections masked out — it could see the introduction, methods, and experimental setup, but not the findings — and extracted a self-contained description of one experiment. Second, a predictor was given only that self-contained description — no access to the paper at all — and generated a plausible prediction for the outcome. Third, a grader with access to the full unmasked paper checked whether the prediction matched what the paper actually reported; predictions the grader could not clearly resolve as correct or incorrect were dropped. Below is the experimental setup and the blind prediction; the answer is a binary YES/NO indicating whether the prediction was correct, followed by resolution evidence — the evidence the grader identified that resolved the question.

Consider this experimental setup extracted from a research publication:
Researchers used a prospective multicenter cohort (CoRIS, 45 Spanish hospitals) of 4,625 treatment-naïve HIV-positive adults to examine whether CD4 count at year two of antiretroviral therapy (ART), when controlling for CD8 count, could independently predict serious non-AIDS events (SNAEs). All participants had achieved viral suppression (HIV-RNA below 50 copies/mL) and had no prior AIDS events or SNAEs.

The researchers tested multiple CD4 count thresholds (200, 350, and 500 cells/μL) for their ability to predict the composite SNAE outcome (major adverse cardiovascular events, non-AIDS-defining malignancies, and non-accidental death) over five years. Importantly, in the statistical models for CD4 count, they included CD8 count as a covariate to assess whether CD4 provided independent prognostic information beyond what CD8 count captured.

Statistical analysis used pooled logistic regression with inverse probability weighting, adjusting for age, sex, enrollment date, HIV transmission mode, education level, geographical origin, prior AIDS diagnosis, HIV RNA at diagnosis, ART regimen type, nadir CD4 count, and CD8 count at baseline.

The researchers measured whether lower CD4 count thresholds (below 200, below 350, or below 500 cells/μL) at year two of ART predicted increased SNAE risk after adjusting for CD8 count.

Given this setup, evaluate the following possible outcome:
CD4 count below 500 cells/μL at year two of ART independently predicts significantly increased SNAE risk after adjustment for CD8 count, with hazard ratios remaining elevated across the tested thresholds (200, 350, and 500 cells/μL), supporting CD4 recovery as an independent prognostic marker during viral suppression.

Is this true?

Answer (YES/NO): YES